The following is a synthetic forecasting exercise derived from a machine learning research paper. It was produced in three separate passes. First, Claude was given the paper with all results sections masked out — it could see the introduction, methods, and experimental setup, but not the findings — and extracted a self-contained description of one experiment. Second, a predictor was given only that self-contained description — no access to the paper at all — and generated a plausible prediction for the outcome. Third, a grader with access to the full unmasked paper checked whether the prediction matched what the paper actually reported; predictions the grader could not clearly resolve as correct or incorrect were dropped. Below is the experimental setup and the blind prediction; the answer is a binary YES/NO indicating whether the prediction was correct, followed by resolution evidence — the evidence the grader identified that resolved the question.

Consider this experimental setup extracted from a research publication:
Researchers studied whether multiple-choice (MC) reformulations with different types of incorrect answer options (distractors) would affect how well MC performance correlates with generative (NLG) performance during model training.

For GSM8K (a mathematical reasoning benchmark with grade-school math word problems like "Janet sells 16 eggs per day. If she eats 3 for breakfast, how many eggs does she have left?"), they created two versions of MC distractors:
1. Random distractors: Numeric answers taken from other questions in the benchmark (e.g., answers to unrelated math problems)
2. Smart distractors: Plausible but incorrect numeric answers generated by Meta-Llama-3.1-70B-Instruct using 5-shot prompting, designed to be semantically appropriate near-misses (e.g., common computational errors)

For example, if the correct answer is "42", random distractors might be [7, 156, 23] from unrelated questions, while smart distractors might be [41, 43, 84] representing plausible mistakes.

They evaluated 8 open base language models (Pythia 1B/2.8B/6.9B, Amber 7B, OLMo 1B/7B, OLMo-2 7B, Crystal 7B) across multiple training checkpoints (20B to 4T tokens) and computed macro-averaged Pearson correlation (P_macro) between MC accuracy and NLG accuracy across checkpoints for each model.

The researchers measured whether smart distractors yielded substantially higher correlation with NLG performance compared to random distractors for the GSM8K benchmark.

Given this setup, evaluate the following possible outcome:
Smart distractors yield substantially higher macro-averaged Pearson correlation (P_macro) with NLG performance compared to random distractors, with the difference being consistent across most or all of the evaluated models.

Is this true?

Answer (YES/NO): NO